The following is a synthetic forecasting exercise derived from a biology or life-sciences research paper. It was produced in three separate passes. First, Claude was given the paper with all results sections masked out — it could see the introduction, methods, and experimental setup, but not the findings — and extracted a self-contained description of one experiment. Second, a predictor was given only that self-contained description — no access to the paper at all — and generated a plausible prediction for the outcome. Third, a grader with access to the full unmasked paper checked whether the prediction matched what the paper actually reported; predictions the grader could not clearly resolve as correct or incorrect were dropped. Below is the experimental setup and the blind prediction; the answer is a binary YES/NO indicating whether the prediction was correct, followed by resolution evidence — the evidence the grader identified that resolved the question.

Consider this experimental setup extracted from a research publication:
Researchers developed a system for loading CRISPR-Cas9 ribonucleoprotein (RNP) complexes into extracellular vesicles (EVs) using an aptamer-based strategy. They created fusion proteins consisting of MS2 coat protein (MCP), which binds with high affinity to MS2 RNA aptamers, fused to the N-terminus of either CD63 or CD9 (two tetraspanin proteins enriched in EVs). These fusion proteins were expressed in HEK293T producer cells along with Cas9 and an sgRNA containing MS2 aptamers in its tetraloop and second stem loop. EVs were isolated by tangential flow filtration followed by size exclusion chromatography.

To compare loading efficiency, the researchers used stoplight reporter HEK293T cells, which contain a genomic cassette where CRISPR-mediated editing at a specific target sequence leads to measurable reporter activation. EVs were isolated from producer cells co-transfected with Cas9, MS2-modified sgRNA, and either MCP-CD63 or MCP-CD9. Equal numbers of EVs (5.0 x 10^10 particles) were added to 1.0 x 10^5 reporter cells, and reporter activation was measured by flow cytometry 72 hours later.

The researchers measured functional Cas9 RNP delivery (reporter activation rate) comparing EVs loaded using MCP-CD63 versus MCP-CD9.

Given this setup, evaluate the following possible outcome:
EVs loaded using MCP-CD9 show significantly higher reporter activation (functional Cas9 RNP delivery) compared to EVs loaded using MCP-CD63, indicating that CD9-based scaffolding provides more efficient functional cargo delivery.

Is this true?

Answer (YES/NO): YES